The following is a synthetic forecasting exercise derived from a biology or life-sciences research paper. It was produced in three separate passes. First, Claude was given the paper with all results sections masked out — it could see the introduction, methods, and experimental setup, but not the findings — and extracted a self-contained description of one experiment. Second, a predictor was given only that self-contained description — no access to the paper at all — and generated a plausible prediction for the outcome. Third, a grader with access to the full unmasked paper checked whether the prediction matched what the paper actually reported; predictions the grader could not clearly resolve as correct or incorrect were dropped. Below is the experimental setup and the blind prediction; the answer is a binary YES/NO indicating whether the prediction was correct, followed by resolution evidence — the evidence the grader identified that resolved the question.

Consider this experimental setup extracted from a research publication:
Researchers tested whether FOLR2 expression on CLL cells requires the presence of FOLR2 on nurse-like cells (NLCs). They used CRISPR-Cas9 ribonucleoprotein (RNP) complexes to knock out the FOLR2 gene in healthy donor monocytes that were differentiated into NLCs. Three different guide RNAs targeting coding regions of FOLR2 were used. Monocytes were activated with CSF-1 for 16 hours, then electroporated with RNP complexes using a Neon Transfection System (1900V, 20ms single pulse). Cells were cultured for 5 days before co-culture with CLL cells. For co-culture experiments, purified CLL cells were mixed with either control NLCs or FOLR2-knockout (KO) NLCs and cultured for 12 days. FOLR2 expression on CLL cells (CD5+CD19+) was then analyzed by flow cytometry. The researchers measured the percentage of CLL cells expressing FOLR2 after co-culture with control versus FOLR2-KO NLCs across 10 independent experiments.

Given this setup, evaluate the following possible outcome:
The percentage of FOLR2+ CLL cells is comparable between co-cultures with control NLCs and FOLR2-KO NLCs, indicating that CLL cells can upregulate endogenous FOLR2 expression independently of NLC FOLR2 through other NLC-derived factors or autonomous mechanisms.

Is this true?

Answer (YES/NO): NO